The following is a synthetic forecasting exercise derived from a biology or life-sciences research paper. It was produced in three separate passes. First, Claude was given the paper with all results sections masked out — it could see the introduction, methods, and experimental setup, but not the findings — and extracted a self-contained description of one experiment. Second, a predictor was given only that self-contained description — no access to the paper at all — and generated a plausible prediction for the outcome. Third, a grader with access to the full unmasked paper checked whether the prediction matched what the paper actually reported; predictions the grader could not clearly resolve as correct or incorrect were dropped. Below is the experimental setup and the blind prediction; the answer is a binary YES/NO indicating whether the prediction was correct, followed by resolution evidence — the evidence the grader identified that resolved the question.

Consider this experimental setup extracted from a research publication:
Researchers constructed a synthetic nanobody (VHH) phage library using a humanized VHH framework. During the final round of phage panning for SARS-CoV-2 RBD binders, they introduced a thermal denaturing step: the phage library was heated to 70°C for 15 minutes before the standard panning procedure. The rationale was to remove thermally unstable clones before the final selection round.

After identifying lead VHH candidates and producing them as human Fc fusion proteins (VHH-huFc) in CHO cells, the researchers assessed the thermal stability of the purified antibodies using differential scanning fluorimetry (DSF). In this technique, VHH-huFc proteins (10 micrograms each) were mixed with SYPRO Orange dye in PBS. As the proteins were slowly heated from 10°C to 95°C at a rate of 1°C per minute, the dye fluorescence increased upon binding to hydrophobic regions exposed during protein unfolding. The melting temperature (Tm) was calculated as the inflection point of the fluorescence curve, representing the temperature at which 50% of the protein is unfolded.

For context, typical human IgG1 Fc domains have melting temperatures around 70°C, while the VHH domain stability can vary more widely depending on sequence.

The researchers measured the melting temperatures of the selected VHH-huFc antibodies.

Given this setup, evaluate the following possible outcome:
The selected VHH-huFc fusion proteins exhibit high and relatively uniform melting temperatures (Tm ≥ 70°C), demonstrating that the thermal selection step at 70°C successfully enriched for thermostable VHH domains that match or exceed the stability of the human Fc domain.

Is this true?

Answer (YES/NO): NO